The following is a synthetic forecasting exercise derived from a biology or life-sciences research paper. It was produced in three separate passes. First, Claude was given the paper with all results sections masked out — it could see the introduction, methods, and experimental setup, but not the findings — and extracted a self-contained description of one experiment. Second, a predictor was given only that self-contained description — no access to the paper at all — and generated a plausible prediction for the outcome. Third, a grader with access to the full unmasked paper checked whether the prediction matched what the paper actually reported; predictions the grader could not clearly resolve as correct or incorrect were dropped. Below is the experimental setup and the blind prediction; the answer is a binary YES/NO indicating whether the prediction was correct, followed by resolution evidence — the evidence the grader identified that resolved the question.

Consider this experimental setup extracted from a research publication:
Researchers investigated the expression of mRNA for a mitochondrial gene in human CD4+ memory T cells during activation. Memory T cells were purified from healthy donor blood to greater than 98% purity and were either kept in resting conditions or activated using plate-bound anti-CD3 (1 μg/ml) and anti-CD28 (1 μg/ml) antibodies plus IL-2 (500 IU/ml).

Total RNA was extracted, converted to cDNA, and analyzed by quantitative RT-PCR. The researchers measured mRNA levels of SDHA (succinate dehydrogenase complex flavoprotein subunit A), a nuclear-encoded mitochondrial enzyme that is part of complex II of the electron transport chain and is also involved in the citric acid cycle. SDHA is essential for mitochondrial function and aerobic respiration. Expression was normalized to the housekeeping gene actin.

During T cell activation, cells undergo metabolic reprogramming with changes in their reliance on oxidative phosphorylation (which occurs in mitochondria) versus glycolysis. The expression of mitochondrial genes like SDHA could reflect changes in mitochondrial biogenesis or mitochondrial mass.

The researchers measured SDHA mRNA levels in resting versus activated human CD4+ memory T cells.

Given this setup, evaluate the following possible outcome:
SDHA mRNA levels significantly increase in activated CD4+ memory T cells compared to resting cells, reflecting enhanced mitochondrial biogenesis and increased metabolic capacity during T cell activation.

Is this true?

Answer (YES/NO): NO